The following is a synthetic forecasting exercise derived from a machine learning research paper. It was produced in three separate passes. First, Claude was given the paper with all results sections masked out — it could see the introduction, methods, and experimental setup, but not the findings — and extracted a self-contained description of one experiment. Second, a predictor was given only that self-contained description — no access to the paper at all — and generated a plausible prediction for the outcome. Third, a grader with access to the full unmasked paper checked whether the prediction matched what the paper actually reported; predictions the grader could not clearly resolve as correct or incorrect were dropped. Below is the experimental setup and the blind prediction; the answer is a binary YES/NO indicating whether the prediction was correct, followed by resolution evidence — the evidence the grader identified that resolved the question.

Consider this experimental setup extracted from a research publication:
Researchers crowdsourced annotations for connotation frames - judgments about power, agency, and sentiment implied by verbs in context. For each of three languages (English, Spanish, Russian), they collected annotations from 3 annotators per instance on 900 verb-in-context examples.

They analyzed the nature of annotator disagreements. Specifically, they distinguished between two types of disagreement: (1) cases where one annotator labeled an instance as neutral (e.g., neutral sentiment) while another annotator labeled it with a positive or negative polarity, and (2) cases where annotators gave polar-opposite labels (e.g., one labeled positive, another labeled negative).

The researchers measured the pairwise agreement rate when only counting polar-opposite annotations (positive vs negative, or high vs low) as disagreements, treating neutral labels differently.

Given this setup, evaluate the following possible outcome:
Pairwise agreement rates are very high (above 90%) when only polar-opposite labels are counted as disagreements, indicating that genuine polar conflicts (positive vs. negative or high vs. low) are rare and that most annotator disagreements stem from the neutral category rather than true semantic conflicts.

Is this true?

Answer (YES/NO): YES